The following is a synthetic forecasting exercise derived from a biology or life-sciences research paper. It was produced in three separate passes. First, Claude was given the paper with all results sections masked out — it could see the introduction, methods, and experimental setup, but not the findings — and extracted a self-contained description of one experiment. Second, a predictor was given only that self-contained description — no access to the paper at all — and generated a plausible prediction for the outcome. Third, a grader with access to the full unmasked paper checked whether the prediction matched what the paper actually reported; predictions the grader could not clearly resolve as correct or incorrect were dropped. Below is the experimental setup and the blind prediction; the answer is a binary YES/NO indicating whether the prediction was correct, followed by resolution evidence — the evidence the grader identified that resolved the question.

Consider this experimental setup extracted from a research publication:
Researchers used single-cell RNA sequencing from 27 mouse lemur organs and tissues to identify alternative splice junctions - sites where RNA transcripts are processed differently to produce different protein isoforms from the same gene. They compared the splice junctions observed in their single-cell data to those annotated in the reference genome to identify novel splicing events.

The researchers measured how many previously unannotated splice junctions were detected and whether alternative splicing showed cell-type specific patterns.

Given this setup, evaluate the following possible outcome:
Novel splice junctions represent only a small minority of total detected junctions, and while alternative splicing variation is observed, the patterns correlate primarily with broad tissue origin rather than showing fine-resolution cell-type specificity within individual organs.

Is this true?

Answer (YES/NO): NO